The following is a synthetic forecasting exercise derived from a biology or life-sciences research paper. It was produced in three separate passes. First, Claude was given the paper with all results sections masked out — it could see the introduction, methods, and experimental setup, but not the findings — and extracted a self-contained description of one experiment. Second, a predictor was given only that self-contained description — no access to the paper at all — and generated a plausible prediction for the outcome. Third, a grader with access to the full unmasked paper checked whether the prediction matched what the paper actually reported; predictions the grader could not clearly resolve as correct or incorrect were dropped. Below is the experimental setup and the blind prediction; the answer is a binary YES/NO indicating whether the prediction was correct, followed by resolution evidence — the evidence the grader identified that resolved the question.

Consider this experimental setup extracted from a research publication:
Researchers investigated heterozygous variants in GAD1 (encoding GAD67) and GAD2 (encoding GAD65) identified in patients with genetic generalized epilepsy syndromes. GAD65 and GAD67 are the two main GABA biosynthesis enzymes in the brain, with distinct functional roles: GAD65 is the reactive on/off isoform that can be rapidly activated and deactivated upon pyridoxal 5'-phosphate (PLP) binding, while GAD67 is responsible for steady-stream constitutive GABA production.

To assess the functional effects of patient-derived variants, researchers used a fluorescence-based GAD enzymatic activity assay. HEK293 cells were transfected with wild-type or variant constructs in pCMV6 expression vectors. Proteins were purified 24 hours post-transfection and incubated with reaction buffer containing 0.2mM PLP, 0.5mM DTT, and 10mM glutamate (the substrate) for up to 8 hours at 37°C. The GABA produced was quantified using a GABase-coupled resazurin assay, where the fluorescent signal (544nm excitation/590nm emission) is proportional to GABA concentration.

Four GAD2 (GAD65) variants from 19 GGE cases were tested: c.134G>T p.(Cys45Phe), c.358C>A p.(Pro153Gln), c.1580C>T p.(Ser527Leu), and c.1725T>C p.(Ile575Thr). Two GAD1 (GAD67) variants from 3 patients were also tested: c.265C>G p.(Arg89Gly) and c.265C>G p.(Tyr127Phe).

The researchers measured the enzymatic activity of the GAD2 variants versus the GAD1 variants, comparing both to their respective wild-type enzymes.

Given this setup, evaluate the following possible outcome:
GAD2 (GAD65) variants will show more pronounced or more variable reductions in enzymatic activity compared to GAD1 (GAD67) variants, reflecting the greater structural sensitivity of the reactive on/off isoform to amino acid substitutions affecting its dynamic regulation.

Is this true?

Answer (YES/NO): NO